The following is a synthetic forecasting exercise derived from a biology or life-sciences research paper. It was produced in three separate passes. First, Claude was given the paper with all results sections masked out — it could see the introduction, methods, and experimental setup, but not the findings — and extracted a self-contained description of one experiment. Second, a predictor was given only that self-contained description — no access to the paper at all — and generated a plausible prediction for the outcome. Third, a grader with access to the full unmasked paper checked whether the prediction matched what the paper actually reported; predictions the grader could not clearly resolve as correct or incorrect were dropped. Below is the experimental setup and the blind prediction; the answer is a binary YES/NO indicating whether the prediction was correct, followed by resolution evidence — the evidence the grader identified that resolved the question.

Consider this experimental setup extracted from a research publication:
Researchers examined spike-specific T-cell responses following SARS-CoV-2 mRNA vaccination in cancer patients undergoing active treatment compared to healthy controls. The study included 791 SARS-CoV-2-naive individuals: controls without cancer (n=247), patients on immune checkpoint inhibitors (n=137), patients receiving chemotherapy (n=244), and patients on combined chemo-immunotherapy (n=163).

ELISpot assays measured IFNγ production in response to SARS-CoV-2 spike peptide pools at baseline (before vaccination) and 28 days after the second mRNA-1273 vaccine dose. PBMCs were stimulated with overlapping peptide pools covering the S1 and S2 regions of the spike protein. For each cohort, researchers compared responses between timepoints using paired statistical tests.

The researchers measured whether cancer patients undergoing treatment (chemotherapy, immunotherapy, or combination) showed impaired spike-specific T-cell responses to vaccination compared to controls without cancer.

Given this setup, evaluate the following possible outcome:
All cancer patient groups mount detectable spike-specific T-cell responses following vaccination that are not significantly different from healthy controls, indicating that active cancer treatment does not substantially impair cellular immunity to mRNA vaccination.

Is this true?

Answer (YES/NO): YES